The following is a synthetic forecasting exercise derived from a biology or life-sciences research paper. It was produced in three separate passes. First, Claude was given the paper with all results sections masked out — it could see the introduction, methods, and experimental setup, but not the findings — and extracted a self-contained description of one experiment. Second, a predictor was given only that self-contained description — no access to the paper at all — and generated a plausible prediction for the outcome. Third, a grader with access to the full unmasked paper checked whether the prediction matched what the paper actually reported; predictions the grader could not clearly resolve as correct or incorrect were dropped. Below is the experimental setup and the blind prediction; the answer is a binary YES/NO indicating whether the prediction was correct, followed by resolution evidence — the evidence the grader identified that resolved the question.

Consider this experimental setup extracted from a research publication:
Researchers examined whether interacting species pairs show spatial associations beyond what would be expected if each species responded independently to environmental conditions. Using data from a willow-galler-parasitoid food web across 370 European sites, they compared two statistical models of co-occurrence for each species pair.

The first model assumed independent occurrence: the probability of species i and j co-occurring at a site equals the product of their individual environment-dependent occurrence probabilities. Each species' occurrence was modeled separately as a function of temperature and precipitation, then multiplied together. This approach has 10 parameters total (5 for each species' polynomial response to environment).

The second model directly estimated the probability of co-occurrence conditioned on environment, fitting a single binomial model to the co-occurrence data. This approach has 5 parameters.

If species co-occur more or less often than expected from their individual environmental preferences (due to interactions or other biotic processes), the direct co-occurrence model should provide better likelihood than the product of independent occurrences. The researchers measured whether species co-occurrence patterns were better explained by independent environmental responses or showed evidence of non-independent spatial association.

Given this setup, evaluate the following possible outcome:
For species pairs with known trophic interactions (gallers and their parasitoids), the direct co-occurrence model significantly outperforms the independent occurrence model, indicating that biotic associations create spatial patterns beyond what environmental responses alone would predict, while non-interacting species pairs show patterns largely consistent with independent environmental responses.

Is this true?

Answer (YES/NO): NO